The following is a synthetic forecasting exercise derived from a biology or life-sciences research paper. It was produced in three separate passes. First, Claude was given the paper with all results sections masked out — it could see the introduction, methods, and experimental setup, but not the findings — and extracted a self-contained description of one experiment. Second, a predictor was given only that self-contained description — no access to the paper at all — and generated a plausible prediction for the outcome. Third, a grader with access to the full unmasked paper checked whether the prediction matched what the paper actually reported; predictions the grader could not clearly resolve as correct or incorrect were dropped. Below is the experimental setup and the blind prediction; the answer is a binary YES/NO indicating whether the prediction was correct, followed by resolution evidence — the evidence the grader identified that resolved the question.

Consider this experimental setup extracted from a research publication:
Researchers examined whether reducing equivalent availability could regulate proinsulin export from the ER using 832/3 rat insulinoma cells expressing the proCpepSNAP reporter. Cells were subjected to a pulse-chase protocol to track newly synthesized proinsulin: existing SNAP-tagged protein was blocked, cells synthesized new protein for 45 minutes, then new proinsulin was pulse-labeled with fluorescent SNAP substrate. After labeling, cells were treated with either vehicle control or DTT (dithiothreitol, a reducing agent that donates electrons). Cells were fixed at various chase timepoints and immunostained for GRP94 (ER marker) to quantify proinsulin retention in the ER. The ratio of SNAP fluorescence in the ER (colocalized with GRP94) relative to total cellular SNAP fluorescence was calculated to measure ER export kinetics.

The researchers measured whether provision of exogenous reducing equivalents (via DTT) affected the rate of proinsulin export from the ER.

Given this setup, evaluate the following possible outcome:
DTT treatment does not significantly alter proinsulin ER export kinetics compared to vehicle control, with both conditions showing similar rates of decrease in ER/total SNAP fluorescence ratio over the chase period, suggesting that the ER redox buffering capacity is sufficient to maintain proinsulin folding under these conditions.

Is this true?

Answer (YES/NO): YES